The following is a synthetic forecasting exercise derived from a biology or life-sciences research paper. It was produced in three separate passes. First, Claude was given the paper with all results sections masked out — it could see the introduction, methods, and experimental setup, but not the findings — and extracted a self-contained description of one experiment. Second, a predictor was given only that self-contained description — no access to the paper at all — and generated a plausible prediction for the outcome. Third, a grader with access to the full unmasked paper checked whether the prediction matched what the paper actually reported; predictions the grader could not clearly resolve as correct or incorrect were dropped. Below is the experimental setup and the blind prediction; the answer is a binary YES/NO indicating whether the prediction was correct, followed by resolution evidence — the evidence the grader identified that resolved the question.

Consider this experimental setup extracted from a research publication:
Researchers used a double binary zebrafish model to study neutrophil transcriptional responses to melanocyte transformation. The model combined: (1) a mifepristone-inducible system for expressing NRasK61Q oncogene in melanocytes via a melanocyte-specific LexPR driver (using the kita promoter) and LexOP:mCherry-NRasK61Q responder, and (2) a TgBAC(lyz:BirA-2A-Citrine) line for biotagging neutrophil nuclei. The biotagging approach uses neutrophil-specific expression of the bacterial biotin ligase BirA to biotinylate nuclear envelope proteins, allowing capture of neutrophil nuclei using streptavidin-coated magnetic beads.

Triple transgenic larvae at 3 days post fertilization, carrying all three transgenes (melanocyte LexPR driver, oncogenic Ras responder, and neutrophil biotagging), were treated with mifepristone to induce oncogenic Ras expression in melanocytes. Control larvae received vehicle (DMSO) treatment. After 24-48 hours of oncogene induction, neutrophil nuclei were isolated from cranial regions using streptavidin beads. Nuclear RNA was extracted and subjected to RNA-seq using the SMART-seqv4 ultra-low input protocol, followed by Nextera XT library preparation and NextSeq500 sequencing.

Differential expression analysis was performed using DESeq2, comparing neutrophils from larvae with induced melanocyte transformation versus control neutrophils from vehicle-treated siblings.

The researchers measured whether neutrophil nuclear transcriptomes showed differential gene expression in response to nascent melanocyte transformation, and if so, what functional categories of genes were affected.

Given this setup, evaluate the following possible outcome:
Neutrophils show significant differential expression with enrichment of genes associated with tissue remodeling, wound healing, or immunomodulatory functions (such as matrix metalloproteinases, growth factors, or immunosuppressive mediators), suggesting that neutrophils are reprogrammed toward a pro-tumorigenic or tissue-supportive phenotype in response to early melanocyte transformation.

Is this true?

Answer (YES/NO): YES